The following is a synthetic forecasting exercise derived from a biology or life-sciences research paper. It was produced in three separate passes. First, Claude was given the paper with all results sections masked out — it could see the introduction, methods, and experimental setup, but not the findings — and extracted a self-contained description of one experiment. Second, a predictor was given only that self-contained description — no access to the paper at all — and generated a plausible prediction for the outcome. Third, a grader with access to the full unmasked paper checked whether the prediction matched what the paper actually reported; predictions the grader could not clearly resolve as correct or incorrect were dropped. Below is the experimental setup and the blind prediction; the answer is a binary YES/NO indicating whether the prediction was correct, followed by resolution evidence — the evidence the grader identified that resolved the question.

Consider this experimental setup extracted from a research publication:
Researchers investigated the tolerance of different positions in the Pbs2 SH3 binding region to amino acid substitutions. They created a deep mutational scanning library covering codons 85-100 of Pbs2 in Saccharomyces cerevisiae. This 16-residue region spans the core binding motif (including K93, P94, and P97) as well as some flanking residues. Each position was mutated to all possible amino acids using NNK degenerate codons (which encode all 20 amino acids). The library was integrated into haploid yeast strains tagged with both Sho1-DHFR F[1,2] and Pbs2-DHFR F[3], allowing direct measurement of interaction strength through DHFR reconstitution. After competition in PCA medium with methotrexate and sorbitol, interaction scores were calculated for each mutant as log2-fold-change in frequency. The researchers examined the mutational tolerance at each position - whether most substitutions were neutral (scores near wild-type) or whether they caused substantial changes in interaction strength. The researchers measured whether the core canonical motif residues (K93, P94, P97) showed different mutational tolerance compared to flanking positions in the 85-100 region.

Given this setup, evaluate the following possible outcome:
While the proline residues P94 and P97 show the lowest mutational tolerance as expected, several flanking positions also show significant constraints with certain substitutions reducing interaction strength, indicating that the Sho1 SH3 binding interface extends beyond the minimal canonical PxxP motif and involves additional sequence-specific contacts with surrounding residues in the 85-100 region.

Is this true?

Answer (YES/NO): YES